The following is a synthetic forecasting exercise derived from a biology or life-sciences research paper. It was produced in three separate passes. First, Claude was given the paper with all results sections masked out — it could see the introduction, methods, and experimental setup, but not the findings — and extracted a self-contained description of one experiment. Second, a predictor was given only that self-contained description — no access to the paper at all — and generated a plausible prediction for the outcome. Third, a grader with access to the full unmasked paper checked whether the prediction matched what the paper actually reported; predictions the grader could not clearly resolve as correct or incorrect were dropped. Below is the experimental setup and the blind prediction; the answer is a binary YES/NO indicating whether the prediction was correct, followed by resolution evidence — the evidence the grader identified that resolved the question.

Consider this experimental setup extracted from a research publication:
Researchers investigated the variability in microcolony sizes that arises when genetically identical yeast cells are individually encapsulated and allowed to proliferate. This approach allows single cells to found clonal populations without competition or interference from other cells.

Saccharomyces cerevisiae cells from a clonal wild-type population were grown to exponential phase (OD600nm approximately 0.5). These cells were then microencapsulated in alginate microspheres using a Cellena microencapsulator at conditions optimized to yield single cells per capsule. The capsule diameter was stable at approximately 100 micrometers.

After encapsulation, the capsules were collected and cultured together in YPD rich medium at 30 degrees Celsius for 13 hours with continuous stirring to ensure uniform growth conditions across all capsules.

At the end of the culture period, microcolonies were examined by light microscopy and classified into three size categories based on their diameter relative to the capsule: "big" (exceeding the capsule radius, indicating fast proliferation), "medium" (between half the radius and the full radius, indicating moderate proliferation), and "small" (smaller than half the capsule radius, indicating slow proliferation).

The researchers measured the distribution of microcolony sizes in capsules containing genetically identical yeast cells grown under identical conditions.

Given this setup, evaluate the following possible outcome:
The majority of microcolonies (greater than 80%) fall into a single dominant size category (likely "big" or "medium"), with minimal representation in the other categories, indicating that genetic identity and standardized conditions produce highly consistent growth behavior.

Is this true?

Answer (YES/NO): NO